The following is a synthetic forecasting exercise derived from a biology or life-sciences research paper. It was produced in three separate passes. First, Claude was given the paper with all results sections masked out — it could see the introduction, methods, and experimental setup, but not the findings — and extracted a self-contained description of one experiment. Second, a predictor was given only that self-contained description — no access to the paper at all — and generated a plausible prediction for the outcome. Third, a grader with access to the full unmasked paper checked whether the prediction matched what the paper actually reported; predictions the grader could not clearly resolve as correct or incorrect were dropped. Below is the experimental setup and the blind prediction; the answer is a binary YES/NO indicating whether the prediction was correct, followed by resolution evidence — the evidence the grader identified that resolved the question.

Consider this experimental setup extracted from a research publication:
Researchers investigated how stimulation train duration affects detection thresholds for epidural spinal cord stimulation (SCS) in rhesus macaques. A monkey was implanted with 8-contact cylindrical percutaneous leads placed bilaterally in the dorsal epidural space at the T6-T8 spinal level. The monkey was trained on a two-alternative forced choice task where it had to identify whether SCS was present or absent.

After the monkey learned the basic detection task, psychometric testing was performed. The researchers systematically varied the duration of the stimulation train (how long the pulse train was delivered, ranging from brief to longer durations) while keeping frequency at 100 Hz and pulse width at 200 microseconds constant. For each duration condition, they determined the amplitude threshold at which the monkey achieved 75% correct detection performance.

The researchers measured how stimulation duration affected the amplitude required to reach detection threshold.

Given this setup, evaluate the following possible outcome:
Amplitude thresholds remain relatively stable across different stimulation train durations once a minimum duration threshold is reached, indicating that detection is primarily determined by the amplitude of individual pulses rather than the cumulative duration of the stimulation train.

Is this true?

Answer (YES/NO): NO